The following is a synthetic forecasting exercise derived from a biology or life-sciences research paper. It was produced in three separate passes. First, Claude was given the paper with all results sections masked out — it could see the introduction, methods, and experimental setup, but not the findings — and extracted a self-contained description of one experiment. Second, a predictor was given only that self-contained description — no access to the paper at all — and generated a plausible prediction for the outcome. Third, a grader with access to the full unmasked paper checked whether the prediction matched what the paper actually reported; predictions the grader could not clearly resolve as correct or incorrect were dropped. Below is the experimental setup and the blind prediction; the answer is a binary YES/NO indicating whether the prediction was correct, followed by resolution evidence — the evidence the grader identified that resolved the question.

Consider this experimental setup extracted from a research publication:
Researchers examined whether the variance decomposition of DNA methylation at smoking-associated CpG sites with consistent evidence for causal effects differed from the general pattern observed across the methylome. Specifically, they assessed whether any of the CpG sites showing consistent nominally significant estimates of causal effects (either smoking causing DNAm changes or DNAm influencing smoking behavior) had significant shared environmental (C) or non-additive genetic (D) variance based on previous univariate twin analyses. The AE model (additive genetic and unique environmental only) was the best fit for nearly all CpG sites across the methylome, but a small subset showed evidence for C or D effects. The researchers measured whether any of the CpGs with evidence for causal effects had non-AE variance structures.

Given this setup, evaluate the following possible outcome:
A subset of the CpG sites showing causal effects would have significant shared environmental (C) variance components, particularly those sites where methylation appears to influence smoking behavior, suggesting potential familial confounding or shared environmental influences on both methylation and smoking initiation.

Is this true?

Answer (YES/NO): NO